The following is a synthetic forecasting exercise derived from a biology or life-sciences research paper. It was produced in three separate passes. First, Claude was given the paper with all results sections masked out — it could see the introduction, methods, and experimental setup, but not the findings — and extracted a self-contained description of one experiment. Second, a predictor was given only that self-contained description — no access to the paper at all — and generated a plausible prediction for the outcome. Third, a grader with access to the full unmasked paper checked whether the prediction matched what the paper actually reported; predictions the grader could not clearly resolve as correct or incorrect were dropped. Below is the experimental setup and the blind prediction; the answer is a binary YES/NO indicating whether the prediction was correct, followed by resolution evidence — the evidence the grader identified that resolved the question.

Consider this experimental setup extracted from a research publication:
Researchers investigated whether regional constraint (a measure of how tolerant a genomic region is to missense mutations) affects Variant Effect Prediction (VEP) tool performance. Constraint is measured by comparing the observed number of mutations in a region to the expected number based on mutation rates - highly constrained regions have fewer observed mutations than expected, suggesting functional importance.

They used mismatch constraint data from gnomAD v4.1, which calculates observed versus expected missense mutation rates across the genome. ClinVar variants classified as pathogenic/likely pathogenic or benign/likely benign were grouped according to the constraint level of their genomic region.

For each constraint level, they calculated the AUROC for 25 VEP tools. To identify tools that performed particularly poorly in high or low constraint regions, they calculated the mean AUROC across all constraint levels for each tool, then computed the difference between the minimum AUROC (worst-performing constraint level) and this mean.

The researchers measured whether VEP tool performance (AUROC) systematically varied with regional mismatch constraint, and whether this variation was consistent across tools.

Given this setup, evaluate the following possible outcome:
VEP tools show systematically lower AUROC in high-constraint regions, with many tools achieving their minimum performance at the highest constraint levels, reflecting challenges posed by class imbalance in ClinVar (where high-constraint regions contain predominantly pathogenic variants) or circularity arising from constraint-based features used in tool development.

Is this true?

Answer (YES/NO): NO